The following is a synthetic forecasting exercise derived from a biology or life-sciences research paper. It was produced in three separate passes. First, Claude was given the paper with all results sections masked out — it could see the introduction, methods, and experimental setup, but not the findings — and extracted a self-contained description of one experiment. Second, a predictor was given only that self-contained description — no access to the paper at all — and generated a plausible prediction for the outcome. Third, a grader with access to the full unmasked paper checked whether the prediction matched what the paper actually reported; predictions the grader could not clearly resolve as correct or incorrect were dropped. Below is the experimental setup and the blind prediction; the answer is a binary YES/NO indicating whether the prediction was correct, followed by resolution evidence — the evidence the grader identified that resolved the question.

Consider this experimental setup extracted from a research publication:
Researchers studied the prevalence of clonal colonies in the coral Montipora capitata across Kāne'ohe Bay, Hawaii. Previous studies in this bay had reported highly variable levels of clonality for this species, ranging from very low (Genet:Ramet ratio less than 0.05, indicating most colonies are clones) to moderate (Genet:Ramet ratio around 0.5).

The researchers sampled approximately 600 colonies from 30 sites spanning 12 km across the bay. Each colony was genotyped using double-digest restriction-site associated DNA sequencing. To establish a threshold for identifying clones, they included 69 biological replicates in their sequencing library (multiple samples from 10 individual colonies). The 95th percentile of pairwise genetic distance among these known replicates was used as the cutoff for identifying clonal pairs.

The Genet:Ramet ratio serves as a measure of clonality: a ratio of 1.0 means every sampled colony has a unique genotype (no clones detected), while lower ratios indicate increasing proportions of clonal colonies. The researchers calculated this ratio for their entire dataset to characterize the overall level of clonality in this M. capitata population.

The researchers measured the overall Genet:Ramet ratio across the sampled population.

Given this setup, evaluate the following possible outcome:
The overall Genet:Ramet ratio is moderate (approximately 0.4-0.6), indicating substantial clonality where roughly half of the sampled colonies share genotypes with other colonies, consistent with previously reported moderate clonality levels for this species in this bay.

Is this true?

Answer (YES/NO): NO